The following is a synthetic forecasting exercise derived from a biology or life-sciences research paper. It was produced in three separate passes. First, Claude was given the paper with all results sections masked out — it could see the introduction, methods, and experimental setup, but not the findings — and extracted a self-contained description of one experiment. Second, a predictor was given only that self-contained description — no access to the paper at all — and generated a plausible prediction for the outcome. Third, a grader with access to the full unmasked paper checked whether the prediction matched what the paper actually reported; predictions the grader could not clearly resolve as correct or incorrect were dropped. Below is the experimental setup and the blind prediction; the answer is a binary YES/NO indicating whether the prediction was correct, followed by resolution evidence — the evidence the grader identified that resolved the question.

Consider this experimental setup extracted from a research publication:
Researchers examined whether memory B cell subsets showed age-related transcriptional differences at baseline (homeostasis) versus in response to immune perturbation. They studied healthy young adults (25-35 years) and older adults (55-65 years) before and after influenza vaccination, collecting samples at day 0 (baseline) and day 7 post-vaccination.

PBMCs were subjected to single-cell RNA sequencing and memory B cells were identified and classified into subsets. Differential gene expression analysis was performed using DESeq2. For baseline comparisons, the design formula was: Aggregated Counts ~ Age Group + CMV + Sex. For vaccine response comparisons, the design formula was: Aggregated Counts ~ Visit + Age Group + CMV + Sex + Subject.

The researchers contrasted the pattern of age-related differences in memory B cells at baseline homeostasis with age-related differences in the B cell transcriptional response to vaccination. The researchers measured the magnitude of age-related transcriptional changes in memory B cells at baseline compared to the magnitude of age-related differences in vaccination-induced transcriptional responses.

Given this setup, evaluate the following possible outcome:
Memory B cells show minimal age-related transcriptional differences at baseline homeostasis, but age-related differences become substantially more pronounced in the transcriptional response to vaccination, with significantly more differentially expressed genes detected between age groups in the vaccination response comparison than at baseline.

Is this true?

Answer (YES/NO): YES